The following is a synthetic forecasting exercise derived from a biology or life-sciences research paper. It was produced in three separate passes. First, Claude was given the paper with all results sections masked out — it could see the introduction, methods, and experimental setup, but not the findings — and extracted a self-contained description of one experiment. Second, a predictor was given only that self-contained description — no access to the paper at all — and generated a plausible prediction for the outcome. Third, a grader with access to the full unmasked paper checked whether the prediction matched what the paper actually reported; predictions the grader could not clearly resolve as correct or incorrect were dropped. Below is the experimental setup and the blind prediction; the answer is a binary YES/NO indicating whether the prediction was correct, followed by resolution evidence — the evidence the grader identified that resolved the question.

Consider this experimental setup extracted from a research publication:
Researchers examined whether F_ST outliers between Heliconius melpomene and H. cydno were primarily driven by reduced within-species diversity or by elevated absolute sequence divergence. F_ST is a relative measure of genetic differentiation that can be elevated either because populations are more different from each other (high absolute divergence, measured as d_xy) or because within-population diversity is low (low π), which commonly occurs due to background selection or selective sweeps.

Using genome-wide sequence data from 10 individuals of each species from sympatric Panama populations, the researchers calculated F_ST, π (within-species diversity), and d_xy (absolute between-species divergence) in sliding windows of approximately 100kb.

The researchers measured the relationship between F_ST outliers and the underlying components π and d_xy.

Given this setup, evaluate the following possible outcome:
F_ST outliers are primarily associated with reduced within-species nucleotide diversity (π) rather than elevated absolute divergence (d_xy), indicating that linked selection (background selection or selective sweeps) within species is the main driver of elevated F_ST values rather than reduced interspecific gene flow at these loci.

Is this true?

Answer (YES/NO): YES